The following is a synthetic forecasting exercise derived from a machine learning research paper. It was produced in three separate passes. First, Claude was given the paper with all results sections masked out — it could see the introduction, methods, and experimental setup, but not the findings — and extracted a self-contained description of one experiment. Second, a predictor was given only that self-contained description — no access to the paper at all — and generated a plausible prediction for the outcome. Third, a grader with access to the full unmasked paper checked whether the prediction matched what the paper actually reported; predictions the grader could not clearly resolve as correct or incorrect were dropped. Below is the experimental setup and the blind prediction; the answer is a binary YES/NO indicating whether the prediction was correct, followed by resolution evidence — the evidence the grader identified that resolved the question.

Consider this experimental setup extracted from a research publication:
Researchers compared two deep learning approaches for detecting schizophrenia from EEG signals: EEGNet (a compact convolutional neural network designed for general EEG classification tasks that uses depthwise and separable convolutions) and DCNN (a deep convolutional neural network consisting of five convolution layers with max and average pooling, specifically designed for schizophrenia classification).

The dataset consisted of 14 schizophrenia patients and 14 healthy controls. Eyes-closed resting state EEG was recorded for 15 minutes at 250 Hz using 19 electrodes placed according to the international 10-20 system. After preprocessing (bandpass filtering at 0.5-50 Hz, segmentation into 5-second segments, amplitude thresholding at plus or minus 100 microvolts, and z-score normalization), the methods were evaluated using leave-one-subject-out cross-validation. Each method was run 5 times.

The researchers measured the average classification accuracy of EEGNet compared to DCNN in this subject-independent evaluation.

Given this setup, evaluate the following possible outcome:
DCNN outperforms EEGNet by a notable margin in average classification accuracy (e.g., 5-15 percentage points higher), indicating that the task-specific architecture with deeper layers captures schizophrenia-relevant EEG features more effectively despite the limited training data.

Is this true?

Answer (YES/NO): NO